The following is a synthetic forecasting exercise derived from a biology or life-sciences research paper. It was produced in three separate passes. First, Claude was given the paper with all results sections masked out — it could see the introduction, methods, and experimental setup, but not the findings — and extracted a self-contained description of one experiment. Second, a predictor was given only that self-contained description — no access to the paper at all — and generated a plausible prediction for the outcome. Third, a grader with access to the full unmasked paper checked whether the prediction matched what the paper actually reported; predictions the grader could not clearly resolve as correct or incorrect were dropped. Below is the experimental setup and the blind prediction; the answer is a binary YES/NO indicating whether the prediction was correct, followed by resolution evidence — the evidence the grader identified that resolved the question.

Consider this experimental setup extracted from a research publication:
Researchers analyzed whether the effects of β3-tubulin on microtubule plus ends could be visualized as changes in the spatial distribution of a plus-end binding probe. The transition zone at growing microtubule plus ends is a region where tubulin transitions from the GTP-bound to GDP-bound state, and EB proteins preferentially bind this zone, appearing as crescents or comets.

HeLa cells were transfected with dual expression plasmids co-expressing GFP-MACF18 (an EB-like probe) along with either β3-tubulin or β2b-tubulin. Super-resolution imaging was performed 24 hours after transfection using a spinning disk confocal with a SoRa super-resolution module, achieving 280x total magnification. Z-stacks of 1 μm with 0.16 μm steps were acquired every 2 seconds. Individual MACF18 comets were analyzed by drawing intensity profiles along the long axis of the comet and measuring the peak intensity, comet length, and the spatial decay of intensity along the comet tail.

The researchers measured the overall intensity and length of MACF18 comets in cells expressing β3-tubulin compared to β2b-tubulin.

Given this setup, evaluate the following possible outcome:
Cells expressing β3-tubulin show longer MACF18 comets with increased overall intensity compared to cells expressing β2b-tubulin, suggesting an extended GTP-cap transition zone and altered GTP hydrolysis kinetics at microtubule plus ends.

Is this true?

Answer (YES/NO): NO